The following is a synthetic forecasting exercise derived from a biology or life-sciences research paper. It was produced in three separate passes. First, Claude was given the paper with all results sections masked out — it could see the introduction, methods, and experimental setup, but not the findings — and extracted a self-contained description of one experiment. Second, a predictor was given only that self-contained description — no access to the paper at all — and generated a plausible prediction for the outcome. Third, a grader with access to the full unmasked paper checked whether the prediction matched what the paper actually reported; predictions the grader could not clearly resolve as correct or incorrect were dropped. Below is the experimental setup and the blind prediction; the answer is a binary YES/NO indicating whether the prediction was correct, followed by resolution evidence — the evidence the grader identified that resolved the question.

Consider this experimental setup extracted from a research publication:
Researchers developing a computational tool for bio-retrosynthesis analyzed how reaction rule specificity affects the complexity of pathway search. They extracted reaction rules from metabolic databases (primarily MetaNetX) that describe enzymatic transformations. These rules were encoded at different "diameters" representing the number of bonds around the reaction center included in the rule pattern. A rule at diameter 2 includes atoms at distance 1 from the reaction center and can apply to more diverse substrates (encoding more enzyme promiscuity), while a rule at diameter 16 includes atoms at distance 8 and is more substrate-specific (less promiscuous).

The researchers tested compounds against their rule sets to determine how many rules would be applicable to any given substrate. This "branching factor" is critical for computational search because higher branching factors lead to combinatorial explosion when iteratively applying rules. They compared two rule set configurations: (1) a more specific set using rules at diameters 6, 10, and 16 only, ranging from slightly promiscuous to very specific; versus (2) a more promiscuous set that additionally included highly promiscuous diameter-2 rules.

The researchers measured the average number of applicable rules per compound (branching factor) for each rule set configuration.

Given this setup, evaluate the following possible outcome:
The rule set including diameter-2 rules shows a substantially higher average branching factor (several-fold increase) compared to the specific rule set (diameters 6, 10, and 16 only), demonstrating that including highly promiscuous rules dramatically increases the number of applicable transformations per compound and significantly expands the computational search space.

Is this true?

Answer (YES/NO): YES